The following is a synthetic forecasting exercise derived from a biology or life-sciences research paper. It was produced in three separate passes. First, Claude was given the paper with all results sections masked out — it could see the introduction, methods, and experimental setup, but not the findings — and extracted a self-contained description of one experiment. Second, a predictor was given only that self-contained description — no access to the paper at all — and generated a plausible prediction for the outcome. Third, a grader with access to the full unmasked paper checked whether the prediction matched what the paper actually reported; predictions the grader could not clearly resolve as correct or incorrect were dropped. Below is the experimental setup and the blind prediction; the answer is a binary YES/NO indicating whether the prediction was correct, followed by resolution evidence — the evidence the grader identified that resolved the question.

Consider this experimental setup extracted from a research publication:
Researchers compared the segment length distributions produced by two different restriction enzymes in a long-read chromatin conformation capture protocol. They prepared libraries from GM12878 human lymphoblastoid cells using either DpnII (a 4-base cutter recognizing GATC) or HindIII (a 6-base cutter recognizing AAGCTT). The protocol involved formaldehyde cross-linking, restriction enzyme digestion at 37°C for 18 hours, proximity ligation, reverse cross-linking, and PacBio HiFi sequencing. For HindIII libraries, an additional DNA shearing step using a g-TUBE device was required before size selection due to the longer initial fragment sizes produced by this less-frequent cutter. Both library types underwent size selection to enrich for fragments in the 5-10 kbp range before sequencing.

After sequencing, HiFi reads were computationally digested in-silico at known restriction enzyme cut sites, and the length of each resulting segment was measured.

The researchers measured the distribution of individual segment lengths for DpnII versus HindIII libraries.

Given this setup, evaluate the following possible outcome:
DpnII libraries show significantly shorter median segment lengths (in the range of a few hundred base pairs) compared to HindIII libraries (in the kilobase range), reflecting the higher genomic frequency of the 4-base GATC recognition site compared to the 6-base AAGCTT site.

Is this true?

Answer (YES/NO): YES